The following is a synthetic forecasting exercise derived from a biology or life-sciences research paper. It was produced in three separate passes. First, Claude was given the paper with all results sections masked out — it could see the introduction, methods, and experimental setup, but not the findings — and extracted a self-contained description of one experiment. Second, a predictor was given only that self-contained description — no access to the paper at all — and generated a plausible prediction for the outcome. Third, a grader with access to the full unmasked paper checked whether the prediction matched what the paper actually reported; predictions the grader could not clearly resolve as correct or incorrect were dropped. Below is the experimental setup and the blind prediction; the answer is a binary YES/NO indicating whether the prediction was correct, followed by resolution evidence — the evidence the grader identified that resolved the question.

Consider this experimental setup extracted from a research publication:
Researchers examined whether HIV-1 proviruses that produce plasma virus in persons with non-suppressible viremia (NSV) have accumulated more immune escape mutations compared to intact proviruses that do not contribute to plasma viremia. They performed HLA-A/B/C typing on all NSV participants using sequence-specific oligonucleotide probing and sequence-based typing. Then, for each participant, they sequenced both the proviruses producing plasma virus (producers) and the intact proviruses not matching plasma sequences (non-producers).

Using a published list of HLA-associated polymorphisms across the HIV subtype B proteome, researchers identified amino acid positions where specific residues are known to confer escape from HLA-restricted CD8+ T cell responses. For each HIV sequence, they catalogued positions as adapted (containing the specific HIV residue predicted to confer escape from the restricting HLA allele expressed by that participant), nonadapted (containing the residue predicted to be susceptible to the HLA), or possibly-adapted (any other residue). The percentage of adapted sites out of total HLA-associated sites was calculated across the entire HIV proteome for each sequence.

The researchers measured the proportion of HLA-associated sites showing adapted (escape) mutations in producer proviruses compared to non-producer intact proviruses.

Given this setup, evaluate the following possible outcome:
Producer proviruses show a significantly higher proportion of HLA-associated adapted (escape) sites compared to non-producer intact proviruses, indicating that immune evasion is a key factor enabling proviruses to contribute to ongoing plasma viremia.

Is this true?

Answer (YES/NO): YES